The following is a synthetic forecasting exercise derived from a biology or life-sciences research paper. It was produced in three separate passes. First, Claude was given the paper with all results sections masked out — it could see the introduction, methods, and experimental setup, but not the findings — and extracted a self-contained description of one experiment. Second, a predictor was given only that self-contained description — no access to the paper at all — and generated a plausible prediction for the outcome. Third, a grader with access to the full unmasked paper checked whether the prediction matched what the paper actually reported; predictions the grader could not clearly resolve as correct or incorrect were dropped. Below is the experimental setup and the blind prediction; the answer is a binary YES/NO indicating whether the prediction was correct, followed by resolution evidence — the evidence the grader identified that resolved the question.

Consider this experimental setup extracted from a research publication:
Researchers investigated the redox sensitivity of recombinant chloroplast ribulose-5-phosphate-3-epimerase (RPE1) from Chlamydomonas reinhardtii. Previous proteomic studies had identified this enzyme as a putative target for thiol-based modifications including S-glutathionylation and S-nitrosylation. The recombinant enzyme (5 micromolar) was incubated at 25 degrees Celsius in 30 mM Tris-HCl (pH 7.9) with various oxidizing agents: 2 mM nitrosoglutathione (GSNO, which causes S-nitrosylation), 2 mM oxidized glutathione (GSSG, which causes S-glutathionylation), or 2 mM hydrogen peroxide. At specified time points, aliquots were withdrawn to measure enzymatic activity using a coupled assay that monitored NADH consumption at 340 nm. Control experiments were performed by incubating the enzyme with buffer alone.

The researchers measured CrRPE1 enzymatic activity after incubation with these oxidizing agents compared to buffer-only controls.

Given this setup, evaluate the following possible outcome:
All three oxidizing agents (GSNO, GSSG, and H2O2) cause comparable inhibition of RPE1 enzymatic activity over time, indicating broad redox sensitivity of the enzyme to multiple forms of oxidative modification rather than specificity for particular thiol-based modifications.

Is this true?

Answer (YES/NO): NO